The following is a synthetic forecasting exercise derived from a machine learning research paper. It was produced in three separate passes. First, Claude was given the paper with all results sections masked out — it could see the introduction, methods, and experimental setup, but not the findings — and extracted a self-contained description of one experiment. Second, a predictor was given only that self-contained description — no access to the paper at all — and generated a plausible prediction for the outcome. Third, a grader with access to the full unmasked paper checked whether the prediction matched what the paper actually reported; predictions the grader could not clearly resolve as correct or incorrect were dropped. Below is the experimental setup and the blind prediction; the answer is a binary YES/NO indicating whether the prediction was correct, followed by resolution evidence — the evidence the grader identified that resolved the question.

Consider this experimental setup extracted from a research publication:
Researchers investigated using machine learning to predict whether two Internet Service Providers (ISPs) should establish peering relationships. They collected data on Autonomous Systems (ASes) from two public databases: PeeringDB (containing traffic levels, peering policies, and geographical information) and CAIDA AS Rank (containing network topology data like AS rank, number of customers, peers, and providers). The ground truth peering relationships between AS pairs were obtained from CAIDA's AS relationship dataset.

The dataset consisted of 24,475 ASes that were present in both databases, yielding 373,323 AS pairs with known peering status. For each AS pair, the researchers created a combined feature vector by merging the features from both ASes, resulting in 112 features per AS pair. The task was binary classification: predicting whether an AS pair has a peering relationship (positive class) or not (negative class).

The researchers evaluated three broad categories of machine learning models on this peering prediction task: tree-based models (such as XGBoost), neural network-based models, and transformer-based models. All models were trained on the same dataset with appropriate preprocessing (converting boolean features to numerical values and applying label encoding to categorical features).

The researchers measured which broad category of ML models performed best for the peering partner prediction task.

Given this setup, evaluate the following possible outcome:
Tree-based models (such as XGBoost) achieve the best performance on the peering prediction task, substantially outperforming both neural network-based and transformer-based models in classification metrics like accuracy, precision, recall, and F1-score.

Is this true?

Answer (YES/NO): NO